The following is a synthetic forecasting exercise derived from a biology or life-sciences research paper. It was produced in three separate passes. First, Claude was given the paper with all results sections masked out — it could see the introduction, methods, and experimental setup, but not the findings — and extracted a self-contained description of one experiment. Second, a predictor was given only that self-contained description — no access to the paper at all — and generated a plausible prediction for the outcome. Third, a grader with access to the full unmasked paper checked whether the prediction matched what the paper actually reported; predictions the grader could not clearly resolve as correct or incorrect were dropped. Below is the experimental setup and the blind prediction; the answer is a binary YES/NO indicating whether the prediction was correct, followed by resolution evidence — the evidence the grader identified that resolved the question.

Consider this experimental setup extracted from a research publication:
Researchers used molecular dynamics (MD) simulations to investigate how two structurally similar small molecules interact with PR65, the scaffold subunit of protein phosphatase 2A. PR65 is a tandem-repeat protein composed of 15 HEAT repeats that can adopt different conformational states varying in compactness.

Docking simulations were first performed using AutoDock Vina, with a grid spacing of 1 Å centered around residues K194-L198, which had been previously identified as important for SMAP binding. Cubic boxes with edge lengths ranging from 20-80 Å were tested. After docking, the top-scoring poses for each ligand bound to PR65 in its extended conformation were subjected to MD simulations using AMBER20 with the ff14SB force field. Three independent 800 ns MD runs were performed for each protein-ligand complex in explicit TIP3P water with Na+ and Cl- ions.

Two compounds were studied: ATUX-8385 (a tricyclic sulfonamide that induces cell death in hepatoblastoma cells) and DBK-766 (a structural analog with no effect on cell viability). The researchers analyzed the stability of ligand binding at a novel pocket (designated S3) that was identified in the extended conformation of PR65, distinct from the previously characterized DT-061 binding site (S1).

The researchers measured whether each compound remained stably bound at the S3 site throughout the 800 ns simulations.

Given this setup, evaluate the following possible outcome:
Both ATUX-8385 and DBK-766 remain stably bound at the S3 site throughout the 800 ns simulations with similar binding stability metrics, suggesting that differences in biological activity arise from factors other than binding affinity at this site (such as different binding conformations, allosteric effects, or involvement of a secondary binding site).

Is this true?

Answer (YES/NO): NO